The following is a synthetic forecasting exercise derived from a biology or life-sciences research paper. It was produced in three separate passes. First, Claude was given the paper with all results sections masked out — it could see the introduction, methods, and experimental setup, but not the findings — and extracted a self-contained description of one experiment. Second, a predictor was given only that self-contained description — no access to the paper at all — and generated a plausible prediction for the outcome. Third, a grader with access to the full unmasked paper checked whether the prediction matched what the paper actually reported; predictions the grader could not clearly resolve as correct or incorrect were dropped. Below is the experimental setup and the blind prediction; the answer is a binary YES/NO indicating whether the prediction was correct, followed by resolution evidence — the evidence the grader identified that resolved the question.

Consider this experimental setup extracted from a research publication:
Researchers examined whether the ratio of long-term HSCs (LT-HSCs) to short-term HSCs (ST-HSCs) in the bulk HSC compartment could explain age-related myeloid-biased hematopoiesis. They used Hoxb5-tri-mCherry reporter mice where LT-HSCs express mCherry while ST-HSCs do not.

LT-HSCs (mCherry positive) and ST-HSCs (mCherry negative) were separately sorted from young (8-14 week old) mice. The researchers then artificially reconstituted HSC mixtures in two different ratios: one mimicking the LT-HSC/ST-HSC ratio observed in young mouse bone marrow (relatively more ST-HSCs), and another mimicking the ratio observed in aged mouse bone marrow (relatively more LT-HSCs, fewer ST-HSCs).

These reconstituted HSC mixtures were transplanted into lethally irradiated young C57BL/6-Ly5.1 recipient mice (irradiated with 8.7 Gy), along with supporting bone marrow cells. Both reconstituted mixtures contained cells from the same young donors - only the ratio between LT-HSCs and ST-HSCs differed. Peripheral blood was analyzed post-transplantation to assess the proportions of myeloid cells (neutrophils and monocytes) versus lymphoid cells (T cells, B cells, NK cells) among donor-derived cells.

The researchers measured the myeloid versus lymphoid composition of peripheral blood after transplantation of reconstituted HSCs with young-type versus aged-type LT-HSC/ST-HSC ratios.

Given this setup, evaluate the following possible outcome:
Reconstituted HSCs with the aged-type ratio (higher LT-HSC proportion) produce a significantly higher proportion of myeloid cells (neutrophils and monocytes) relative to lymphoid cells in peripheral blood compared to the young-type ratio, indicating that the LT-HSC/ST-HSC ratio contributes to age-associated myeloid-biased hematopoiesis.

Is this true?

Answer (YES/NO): YES